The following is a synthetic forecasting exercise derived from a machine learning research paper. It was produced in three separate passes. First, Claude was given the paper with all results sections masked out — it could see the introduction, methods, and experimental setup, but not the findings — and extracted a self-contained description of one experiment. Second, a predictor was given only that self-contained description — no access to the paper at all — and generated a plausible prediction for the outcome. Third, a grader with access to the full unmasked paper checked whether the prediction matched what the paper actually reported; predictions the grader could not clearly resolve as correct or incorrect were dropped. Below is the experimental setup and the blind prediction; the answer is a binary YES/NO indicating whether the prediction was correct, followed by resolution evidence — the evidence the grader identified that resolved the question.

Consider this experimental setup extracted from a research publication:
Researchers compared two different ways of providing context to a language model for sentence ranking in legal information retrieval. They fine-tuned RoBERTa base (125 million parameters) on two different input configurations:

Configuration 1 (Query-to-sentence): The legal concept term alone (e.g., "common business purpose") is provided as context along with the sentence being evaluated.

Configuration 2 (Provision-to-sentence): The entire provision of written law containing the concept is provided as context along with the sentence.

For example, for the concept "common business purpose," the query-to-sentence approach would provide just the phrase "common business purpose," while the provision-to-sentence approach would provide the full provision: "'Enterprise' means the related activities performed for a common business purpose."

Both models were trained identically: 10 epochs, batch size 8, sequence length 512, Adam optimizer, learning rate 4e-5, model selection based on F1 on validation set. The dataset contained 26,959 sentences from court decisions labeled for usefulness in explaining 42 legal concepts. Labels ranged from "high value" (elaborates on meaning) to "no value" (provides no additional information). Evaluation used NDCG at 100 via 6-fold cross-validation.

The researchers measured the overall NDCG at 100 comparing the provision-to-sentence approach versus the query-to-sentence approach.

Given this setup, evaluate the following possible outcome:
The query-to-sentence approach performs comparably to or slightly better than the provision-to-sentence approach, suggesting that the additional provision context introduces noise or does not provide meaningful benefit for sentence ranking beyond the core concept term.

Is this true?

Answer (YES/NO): NO